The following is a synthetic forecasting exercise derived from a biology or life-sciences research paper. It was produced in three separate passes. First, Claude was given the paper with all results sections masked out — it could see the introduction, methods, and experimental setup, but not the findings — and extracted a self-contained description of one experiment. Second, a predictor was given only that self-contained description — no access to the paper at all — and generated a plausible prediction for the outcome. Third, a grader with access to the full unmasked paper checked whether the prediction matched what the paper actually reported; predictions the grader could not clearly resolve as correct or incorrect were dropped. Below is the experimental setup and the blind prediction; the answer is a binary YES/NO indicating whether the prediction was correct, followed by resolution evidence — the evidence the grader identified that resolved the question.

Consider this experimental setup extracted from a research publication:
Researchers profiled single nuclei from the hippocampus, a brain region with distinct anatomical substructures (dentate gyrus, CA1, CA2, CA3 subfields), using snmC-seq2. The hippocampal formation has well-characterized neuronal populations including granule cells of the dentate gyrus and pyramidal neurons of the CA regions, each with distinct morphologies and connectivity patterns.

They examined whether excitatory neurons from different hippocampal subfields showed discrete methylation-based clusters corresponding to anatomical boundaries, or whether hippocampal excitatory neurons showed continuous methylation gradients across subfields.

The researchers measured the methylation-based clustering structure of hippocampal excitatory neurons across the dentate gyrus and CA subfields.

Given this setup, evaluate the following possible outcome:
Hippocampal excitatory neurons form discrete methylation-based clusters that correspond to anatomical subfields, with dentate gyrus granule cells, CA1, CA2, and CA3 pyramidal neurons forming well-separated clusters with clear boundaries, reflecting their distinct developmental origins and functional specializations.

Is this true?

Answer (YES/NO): NO